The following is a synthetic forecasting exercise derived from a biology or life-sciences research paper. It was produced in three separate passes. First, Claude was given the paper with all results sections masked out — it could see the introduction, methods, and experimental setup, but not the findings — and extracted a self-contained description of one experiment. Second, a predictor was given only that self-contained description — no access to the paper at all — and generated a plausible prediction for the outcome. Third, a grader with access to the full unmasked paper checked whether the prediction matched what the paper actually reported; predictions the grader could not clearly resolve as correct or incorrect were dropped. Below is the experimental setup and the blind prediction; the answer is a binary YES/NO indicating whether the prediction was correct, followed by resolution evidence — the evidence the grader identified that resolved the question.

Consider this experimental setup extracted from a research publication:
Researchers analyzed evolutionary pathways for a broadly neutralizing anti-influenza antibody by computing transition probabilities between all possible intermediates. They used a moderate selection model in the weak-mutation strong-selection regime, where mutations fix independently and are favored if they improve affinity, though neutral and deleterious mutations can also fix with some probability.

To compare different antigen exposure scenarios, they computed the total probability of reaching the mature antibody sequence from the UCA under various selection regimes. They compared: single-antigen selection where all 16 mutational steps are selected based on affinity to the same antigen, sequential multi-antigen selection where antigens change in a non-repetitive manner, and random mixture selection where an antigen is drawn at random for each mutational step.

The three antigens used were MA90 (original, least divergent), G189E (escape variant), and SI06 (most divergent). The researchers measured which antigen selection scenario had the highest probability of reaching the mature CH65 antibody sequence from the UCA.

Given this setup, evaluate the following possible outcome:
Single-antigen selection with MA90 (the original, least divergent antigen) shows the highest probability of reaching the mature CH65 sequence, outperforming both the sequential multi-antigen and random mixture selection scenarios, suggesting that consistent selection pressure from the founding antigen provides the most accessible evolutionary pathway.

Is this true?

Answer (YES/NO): NO